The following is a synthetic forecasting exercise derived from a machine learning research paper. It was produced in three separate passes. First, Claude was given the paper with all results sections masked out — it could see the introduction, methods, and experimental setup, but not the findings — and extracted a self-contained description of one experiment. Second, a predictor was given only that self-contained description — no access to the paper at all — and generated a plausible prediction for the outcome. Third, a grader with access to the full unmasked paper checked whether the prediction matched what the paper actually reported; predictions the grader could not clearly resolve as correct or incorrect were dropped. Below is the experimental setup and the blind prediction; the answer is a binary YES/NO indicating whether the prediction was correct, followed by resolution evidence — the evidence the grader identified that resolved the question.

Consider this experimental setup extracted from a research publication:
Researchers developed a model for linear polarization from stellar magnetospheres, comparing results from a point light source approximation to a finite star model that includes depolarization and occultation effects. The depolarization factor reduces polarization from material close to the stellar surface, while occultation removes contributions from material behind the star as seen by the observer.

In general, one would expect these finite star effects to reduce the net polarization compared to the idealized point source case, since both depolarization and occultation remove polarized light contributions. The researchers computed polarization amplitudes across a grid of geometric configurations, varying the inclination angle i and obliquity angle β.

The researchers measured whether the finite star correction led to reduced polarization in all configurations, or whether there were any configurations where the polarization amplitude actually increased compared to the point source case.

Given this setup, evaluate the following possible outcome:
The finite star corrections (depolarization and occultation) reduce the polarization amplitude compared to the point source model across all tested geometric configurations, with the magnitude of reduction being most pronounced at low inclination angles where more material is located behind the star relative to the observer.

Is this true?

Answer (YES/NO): NO